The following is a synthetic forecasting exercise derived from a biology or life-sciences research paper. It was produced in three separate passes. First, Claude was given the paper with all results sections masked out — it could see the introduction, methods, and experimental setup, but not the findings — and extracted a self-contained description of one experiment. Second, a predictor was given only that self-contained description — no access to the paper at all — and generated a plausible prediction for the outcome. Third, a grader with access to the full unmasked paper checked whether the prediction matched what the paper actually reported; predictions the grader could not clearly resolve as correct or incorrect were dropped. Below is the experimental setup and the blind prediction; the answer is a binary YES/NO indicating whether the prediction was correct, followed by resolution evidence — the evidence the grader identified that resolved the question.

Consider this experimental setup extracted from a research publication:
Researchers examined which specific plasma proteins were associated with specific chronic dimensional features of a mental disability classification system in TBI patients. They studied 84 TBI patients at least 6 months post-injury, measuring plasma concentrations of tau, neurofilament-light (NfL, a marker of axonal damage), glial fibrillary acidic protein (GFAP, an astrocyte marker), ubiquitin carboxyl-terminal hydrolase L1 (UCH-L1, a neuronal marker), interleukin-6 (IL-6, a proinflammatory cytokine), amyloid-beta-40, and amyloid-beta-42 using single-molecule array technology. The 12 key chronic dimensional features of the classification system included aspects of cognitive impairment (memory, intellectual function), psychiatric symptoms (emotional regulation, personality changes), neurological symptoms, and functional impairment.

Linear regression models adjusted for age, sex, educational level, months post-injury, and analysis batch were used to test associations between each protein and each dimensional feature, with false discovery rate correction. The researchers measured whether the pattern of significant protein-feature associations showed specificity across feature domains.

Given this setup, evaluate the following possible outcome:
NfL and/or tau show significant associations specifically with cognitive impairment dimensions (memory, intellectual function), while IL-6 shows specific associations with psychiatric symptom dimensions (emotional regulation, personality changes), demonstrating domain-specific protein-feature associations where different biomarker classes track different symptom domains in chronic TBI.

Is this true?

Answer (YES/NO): NO